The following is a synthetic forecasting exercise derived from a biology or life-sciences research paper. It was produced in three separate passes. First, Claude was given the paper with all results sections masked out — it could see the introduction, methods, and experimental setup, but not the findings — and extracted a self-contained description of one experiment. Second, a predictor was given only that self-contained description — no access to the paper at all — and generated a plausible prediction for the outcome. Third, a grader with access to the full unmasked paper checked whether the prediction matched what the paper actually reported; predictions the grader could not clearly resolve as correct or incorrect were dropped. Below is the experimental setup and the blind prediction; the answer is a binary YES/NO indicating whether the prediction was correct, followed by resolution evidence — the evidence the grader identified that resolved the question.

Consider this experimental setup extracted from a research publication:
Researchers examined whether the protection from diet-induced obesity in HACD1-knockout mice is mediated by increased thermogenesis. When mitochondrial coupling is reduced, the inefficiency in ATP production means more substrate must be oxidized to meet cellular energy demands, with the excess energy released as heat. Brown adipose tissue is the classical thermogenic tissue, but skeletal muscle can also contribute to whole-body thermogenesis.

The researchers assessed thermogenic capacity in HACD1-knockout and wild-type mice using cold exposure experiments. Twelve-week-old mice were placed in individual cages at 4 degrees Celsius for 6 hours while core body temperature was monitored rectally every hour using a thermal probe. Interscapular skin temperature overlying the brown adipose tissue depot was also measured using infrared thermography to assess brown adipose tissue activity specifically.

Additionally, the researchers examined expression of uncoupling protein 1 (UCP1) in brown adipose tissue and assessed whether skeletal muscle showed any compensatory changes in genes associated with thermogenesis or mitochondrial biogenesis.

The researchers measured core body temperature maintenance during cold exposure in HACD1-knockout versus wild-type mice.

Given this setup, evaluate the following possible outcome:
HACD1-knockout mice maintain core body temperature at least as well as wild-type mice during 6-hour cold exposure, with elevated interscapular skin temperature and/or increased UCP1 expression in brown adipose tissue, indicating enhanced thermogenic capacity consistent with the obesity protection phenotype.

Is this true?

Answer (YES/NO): NO